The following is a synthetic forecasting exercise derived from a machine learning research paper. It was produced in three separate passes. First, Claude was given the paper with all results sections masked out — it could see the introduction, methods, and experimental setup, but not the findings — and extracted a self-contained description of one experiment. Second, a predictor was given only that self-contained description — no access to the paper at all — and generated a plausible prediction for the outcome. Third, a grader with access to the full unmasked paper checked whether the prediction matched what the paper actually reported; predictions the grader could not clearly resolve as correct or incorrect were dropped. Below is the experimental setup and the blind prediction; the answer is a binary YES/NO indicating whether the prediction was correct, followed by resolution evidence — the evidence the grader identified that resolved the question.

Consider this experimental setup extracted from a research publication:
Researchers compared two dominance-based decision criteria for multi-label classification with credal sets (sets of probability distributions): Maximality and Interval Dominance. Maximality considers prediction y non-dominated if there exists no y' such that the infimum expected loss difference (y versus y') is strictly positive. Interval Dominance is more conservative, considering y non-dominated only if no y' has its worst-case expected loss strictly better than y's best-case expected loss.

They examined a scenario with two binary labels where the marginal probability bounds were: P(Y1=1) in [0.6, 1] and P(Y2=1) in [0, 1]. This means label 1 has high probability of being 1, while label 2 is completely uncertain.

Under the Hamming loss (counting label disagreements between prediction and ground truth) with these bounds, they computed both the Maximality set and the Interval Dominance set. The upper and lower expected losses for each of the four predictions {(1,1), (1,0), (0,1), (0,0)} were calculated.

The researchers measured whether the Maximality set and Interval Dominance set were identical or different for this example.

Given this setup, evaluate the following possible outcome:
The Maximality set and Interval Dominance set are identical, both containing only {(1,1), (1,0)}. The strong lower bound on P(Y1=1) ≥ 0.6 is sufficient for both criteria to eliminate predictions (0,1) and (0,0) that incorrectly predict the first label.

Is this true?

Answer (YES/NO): NO